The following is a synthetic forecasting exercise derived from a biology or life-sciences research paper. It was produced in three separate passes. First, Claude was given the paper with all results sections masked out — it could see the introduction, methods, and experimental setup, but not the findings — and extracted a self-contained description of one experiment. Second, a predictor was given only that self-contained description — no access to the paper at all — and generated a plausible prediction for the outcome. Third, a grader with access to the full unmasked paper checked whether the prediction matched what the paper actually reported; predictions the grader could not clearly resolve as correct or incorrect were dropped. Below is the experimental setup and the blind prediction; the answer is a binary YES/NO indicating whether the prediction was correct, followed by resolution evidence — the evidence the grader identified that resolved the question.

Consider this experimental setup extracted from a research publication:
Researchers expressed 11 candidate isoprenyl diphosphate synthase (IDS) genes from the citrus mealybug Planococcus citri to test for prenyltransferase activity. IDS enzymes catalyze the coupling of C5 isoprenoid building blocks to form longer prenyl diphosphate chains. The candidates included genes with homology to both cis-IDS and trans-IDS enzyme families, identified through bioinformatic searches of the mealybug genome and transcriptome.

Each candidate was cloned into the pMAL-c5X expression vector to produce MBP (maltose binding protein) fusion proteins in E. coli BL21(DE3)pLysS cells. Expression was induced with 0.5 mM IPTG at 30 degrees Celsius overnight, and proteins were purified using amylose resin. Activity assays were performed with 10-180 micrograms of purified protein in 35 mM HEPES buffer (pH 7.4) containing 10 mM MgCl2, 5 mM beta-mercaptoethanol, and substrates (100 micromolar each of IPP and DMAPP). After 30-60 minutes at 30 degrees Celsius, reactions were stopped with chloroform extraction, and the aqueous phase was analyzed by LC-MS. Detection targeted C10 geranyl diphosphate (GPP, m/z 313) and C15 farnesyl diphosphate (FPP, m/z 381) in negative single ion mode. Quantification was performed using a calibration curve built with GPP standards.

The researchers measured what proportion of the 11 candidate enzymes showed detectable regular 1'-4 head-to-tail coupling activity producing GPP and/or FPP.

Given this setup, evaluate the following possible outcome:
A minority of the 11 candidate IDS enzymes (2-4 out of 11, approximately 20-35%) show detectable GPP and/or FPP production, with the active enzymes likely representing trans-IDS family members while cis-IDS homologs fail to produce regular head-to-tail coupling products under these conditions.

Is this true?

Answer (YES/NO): NO